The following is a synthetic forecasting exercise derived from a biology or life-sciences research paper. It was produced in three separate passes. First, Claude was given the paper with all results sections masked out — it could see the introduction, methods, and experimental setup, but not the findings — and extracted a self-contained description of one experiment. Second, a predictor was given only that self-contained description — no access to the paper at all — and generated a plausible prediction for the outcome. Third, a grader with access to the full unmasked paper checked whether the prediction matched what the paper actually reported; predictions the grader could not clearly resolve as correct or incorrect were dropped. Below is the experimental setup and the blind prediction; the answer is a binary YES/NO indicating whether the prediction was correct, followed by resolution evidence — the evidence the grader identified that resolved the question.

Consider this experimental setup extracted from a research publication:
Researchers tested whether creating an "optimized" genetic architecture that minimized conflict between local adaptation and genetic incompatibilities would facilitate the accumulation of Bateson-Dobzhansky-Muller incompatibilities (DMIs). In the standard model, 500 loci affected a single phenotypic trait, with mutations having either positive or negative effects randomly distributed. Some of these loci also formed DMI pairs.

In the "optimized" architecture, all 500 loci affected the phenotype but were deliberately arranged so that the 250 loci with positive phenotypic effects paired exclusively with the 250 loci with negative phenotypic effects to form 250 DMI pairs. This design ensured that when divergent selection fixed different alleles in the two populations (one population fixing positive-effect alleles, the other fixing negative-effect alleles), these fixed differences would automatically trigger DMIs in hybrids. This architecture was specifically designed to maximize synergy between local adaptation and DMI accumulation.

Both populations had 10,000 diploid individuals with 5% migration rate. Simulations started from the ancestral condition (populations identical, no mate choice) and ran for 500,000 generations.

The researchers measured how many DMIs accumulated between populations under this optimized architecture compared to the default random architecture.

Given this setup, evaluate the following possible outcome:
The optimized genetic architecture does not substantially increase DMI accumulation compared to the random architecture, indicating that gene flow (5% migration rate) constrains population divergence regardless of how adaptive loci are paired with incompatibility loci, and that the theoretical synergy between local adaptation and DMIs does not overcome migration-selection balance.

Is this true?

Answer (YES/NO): YES